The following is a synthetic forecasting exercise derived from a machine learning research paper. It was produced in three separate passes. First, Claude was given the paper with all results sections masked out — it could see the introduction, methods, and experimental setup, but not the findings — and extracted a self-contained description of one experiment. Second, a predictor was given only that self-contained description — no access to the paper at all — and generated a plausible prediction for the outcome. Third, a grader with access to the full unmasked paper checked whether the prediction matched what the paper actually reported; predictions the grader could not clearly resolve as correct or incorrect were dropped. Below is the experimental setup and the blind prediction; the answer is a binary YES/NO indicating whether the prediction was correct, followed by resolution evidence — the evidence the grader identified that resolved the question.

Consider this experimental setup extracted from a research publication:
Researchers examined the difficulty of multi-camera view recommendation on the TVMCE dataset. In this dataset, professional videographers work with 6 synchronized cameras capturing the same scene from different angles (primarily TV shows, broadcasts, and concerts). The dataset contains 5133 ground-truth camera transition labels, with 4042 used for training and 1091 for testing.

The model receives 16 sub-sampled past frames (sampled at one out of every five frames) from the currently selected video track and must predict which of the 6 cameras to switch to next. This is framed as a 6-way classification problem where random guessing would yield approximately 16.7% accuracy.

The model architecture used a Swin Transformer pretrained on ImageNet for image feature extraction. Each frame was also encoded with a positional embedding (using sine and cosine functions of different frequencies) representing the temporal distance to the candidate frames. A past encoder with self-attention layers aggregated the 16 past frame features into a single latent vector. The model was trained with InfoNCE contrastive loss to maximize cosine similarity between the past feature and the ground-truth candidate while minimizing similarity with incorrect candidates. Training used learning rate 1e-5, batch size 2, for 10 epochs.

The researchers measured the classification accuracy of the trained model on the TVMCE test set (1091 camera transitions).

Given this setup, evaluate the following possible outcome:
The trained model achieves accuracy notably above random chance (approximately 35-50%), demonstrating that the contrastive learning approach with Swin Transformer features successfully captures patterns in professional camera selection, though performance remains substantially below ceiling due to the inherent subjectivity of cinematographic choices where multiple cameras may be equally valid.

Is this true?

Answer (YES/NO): NO